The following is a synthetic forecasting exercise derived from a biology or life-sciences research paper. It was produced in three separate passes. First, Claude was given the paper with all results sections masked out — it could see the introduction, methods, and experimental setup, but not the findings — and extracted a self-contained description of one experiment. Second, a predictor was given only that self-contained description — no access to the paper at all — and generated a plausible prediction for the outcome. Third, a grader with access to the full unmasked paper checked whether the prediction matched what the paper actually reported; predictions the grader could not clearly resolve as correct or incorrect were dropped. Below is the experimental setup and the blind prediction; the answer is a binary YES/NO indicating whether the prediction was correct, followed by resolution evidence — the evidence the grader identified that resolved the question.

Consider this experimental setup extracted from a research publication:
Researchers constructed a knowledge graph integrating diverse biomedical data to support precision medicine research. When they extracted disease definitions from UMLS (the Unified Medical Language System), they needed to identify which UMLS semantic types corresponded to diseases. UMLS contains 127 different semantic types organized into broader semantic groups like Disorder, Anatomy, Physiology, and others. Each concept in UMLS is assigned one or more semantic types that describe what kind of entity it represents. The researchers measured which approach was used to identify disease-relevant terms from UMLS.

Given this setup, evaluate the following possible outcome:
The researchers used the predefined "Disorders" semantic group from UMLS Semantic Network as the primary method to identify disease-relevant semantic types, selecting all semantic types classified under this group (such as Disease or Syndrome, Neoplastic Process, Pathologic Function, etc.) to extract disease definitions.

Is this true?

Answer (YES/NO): NO